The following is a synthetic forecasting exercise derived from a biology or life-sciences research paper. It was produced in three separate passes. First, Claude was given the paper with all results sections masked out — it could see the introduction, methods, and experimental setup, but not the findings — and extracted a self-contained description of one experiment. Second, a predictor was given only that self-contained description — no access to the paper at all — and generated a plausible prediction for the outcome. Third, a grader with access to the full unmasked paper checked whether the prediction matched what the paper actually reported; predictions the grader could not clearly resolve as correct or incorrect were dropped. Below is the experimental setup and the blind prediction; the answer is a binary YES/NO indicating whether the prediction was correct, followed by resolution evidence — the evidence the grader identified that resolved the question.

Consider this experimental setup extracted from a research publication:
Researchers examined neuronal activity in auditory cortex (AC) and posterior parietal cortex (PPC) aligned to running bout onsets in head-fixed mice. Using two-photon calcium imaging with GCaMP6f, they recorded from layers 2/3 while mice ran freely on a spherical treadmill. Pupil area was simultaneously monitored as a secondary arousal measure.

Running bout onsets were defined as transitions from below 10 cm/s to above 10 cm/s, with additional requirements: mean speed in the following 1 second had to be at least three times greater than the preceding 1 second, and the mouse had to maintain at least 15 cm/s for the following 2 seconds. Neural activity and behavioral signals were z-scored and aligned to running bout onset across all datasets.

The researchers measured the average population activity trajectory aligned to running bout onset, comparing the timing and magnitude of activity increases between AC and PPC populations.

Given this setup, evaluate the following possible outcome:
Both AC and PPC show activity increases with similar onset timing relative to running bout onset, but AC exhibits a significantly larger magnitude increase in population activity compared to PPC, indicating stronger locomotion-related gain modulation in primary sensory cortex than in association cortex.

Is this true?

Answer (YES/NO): NO